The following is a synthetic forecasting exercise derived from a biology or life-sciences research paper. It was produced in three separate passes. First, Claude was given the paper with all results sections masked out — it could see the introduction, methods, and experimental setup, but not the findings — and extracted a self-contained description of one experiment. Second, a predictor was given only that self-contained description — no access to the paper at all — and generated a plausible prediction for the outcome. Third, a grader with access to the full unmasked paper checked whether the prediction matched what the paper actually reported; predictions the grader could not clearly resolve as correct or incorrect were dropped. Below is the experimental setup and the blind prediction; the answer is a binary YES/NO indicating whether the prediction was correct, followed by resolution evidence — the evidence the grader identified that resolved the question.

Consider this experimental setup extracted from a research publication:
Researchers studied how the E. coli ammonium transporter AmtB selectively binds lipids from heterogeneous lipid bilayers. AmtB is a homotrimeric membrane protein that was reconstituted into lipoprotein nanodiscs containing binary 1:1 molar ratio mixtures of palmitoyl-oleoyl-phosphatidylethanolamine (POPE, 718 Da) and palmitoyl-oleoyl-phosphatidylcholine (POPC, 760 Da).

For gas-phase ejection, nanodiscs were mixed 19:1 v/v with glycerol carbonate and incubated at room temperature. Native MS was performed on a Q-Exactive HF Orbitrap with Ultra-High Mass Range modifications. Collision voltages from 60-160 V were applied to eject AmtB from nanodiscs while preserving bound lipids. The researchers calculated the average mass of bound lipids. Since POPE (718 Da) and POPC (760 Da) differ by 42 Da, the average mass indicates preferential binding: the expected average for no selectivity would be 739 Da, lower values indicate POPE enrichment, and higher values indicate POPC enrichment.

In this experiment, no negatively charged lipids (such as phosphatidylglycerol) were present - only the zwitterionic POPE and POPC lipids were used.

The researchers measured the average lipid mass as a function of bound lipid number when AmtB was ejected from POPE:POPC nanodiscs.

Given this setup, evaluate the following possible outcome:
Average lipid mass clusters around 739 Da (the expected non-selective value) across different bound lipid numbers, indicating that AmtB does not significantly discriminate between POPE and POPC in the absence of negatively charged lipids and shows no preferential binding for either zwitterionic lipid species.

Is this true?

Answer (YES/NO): NO